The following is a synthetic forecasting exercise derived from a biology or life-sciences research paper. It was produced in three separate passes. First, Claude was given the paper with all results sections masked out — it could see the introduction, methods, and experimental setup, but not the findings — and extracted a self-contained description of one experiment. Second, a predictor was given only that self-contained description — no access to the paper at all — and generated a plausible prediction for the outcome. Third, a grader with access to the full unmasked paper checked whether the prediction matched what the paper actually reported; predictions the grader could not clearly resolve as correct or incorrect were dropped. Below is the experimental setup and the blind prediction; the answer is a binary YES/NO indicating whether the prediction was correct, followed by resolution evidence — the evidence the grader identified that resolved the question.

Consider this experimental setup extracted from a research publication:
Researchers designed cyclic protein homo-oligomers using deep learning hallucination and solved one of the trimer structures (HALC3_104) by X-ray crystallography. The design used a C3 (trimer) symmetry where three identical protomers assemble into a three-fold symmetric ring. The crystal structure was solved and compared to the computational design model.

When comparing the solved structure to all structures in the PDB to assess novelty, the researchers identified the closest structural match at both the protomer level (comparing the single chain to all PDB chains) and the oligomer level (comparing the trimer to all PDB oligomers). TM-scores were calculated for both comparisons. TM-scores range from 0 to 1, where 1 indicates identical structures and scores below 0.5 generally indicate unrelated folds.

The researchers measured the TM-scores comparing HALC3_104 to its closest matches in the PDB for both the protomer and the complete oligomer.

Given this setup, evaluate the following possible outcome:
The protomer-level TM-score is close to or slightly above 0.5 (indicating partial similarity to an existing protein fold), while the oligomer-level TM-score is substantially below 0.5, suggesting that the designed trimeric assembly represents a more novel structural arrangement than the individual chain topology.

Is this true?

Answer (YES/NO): NO